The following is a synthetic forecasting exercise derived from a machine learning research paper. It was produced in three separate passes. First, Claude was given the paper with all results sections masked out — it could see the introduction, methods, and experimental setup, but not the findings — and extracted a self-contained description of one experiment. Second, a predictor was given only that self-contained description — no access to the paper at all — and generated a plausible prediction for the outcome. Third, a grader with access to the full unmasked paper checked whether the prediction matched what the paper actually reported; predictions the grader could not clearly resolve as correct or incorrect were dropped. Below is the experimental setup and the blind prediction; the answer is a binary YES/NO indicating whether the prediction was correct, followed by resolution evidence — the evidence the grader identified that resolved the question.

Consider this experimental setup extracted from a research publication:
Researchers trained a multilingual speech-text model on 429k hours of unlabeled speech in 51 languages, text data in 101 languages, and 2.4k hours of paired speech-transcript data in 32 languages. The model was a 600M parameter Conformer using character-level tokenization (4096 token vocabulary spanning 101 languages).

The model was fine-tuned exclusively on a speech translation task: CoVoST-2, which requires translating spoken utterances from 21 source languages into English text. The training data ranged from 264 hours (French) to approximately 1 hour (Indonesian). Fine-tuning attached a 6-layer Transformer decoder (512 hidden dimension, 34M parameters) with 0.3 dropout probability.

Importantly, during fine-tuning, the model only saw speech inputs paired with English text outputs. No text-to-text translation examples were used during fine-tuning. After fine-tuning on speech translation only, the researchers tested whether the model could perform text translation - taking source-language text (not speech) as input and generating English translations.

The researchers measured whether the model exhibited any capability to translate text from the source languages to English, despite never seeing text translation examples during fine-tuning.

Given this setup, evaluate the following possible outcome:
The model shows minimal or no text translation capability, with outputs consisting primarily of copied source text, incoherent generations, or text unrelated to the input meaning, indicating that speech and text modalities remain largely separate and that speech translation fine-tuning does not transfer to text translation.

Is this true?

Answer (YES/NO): NO